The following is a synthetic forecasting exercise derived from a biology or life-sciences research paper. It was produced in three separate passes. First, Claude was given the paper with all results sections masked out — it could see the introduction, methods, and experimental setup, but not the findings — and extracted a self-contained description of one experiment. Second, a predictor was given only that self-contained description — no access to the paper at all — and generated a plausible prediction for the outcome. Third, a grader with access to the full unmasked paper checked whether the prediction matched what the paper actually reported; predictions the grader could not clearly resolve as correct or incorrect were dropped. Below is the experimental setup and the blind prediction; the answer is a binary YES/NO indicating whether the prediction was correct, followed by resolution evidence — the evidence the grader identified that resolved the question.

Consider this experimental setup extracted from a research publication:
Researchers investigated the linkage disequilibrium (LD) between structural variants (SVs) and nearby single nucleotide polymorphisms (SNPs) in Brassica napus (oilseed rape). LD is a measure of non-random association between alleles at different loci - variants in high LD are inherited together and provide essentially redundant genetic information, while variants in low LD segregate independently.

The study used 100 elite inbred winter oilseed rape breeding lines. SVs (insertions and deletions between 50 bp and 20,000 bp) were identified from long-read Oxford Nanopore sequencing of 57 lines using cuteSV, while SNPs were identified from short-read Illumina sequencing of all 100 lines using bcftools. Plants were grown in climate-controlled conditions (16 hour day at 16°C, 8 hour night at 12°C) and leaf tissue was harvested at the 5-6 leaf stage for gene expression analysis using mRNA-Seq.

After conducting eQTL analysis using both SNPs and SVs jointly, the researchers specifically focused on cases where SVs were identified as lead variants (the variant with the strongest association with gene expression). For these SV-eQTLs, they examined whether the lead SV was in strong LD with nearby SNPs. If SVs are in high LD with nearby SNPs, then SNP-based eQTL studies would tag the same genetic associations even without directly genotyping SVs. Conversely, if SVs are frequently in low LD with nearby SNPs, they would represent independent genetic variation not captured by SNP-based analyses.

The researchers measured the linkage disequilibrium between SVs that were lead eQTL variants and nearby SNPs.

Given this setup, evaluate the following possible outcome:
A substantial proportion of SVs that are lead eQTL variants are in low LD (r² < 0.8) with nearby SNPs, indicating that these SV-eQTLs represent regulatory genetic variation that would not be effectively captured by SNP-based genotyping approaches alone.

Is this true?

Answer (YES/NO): YES